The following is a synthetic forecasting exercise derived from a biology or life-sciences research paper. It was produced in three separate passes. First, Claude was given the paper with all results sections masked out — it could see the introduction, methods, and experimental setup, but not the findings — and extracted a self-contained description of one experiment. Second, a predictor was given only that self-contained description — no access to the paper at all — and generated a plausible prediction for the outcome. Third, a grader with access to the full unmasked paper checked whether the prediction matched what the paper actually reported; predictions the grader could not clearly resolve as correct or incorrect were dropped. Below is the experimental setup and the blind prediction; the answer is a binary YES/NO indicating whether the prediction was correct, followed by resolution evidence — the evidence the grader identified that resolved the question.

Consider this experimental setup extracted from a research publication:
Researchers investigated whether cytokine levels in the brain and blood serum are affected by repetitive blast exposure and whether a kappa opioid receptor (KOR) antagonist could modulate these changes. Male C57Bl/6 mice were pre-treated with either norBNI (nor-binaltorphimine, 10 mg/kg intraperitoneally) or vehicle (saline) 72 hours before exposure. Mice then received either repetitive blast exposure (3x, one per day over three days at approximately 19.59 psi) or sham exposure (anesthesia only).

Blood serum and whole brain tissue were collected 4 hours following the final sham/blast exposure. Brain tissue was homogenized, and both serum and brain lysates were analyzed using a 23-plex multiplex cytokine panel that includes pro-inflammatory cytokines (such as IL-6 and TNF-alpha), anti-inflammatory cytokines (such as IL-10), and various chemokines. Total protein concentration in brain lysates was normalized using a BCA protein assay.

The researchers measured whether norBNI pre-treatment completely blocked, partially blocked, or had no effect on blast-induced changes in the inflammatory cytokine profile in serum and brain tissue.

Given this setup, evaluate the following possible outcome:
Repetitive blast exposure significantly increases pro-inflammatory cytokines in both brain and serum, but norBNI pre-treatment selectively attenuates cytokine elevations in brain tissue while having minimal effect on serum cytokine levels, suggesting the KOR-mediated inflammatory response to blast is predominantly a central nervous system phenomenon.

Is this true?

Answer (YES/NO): NO